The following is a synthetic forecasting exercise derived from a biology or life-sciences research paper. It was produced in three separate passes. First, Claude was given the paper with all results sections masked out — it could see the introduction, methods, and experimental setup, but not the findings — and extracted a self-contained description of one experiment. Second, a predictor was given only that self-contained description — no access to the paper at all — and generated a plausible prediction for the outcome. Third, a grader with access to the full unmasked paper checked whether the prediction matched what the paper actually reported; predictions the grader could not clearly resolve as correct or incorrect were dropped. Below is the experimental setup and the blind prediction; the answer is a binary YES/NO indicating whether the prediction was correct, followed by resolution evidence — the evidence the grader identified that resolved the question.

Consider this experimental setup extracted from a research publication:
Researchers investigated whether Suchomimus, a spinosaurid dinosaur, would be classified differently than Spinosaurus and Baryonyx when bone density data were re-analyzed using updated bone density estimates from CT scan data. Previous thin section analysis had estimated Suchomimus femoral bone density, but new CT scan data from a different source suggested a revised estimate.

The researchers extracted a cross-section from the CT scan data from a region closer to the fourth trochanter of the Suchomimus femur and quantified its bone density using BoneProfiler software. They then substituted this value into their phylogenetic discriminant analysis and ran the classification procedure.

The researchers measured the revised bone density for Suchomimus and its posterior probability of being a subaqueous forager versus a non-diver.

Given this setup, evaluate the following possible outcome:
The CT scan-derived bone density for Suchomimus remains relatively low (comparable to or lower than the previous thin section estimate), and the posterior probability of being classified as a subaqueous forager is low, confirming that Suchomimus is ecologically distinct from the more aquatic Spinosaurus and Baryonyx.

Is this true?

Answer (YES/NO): NO